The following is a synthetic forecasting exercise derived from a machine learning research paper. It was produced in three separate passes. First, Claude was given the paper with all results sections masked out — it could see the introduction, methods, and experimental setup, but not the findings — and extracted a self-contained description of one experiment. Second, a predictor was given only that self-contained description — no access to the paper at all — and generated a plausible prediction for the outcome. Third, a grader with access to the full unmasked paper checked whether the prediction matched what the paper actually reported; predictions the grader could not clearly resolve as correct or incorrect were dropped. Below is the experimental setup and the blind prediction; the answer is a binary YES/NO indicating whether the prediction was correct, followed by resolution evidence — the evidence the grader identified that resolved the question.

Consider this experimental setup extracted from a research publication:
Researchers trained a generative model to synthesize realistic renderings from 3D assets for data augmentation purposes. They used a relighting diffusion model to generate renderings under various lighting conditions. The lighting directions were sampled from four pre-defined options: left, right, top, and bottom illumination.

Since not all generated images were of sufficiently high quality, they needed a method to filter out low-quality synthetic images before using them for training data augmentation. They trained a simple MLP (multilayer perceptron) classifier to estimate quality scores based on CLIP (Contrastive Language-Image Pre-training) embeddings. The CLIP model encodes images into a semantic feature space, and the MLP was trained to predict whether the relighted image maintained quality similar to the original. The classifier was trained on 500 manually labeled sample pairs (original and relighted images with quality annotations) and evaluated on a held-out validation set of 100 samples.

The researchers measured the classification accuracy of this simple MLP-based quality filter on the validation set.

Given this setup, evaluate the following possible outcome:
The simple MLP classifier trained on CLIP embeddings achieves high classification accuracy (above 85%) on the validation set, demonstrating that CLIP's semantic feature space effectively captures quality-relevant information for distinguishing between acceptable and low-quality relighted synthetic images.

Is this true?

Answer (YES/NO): YES